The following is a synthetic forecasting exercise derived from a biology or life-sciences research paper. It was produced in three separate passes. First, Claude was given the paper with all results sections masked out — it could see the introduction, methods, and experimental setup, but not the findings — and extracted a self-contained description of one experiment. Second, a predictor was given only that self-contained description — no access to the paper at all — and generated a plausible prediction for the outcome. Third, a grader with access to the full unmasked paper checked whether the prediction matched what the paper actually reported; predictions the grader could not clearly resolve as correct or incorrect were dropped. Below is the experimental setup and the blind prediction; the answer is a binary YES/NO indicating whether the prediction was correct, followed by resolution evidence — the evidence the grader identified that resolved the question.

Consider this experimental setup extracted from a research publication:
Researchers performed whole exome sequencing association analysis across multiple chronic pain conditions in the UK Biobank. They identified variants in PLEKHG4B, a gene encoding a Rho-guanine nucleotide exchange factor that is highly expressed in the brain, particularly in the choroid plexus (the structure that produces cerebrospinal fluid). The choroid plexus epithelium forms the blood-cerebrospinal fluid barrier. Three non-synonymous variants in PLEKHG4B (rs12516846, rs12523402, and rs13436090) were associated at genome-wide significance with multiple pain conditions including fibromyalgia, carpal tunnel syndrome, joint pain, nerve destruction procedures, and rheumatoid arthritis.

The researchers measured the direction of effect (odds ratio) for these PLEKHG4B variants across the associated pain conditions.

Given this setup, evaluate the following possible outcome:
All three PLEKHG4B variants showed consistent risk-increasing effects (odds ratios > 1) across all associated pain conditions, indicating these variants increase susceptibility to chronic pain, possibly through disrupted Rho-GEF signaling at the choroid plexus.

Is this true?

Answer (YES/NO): NO